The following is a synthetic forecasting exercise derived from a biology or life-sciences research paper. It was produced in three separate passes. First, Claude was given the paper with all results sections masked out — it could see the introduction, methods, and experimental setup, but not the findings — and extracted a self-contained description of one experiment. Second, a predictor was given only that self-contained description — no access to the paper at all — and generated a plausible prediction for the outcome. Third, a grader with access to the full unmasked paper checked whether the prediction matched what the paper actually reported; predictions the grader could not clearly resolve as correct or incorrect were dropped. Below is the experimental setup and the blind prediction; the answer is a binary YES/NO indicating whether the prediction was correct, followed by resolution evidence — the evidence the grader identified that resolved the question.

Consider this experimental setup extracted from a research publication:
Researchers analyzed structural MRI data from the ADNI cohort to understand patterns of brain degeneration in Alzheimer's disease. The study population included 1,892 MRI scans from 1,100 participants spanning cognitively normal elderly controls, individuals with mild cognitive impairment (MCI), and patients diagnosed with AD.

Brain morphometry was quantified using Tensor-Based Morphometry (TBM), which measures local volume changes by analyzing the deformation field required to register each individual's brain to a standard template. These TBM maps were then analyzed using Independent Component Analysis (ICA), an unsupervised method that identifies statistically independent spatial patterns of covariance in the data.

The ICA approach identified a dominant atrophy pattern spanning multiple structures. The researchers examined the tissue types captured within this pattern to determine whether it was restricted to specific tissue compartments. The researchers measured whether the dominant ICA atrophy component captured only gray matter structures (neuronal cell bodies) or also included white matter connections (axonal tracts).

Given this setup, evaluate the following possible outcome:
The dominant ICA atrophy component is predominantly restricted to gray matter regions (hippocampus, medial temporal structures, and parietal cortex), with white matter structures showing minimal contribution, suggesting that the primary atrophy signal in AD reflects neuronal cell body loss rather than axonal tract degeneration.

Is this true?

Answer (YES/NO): NO